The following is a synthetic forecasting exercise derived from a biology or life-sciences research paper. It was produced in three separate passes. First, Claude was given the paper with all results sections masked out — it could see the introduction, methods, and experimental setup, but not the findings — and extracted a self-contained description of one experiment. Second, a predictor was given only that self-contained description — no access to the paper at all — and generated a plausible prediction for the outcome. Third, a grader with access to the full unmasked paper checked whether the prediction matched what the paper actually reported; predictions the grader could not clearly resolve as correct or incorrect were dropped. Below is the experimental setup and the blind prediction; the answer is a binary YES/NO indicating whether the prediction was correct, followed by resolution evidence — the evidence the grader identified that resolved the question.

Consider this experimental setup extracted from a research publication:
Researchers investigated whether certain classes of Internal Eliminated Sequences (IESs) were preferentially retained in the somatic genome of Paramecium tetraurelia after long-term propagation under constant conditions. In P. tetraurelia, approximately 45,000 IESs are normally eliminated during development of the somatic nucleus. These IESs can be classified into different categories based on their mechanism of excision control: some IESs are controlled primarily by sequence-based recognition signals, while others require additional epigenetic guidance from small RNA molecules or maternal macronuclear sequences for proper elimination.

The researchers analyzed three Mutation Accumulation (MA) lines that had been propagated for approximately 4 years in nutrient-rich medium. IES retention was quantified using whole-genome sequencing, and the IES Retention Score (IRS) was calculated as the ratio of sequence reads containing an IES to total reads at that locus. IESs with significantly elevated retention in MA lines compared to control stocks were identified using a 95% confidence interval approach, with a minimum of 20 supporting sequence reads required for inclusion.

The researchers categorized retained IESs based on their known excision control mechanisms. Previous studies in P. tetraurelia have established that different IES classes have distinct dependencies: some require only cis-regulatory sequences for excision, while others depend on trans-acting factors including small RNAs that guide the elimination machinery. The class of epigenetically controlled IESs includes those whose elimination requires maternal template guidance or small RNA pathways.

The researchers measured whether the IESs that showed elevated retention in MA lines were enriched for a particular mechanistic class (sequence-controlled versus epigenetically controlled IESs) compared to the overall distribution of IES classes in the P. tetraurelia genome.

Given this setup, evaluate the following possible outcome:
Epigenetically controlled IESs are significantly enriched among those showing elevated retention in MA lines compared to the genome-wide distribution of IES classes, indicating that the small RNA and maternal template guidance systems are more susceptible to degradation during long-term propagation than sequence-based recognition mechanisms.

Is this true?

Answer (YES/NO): YES